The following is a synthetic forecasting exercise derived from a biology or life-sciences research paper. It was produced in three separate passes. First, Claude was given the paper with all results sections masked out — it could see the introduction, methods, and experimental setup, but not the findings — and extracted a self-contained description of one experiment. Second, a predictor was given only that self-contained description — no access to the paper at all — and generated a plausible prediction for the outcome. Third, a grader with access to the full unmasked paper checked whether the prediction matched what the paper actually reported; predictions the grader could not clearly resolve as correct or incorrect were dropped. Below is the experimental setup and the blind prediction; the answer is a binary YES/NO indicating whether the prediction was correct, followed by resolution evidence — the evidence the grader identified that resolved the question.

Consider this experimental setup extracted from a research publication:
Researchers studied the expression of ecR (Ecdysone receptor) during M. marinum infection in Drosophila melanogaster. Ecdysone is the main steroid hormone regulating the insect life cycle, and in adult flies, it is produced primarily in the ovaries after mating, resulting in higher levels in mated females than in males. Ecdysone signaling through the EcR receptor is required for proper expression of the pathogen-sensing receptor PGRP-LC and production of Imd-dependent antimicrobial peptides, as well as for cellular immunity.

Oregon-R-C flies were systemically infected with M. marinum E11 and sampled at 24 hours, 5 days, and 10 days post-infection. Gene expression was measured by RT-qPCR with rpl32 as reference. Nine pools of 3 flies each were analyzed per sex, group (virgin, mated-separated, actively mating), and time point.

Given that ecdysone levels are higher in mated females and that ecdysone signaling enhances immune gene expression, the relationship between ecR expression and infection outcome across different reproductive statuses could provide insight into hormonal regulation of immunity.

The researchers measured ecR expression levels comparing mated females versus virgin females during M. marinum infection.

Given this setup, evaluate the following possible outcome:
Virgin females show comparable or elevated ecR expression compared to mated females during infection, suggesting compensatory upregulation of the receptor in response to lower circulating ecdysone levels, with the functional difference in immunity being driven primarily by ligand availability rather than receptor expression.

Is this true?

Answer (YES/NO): NO